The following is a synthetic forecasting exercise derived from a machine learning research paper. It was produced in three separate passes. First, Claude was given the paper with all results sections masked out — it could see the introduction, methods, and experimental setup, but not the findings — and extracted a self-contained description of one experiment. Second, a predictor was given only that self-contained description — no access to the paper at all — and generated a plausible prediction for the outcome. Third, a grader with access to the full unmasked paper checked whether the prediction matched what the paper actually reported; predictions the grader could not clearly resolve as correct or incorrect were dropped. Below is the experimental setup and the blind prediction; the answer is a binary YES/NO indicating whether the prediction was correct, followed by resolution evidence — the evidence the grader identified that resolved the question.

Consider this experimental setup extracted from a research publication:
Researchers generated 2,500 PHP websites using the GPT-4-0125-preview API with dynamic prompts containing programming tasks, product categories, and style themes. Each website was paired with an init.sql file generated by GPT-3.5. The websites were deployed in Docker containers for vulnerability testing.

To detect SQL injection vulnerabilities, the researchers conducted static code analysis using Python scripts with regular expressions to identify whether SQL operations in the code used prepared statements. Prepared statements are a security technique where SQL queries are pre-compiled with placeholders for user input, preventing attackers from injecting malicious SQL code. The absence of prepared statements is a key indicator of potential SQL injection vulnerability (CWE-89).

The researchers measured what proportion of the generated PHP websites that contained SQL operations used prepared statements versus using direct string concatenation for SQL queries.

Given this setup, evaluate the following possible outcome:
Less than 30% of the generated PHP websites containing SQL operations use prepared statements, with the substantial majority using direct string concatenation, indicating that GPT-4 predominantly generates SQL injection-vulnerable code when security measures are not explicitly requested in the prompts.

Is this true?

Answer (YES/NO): NO